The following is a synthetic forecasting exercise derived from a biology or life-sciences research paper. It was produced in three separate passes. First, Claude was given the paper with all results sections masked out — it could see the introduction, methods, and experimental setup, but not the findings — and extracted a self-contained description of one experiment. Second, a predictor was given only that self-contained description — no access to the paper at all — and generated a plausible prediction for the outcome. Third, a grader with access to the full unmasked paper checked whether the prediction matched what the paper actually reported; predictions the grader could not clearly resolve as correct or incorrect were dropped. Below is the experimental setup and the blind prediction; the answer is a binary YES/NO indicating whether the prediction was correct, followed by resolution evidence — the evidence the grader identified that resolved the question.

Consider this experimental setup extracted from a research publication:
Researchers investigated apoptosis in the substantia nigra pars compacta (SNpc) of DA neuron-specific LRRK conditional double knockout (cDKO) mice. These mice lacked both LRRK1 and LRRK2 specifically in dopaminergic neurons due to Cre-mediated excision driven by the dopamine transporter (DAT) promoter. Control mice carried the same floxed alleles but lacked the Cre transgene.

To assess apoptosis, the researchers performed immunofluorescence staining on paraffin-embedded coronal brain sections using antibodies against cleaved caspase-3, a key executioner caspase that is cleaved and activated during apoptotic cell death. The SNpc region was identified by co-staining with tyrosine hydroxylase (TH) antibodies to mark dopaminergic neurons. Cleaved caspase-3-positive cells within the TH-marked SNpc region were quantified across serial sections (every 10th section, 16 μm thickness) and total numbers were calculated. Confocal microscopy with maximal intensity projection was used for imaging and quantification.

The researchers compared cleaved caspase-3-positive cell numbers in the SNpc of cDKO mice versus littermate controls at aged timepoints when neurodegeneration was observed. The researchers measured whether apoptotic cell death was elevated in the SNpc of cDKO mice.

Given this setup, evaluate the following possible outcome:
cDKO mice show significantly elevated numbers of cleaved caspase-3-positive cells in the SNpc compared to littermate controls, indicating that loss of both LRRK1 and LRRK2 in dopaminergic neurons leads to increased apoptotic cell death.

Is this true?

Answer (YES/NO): YES